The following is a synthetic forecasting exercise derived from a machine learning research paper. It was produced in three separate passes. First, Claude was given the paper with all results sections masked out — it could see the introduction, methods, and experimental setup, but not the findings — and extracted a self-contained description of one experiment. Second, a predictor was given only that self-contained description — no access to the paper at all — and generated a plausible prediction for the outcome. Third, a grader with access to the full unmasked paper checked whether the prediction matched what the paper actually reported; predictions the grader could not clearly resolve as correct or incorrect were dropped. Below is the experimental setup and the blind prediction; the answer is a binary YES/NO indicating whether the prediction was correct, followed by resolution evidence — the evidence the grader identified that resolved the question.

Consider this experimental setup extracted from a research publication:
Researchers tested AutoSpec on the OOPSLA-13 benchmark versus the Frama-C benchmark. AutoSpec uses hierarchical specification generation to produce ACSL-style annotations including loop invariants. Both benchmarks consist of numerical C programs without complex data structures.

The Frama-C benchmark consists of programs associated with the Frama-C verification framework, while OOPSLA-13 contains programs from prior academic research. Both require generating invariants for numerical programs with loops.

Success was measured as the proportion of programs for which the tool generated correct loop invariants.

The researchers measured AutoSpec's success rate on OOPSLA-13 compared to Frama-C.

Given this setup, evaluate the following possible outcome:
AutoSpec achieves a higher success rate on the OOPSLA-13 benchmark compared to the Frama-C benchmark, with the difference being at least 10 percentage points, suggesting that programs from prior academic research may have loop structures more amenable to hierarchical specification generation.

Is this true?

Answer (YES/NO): YES